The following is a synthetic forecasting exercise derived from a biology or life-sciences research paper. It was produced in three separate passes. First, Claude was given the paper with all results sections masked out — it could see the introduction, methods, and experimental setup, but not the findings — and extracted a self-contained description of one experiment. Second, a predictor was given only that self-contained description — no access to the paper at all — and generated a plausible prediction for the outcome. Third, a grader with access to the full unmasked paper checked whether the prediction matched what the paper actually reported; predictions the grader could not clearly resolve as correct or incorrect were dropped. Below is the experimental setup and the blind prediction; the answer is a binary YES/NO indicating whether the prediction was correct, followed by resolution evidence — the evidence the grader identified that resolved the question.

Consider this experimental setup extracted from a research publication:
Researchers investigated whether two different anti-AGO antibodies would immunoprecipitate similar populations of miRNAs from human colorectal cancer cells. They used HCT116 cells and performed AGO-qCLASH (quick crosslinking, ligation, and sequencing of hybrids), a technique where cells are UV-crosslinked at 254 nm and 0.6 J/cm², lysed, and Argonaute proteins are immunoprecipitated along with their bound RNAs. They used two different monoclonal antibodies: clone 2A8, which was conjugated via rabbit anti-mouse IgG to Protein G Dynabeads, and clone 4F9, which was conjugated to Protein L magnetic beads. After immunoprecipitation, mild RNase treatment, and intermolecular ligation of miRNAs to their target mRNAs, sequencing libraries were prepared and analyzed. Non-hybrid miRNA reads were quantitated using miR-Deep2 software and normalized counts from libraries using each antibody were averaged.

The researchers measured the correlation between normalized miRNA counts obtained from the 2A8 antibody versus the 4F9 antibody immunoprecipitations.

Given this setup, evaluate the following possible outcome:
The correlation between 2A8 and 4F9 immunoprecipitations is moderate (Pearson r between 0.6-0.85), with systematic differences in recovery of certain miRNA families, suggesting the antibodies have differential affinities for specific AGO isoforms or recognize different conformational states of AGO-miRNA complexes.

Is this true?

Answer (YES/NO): NO